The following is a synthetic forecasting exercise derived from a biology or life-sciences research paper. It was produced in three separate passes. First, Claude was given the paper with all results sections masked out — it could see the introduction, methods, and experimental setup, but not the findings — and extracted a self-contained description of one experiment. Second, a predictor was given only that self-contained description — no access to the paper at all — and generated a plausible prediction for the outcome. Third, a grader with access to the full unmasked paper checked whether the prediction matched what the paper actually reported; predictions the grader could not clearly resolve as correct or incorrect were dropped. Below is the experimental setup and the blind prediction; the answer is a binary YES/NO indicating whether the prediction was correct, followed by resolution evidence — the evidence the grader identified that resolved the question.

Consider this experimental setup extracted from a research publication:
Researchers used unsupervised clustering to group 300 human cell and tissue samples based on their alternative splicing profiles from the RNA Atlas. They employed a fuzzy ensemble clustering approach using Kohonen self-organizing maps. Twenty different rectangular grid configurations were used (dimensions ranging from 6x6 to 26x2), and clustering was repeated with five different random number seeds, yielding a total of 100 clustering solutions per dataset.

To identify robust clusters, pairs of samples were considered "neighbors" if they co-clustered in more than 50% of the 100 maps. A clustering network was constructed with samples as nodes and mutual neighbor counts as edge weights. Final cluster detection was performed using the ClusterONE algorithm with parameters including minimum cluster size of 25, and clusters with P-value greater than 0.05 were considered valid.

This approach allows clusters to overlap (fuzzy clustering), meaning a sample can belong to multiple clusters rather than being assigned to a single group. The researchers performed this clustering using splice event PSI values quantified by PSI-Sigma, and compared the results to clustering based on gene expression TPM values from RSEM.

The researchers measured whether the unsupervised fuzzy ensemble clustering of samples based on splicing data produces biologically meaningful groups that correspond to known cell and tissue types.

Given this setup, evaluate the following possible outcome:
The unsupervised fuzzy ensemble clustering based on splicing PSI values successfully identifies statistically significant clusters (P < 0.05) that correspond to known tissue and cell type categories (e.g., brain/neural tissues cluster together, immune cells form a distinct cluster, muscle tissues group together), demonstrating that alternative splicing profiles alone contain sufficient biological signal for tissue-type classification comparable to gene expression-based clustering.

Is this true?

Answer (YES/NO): NO